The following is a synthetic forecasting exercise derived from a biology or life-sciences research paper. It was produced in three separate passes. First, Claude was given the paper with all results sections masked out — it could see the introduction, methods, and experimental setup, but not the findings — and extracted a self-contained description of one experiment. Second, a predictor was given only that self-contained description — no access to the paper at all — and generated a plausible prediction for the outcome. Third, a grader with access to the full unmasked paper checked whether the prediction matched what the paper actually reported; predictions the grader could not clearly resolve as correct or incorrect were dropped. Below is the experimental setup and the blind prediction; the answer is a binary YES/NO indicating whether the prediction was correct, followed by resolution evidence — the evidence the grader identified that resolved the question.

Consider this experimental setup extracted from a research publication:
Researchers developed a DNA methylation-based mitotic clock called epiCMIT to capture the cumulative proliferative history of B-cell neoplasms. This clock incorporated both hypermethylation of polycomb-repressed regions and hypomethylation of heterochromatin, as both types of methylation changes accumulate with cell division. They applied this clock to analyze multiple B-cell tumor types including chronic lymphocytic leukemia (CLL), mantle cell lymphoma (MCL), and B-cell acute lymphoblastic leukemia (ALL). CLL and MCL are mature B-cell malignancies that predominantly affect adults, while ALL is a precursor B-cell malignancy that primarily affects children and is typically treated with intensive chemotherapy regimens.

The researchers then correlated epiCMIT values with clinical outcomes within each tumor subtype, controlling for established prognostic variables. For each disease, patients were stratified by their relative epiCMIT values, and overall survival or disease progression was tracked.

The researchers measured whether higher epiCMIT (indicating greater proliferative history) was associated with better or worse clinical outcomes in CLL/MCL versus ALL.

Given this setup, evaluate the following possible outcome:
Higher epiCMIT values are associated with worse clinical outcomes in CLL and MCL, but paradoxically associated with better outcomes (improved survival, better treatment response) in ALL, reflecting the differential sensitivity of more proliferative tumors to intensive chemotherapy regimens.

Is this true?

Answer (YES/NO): YES